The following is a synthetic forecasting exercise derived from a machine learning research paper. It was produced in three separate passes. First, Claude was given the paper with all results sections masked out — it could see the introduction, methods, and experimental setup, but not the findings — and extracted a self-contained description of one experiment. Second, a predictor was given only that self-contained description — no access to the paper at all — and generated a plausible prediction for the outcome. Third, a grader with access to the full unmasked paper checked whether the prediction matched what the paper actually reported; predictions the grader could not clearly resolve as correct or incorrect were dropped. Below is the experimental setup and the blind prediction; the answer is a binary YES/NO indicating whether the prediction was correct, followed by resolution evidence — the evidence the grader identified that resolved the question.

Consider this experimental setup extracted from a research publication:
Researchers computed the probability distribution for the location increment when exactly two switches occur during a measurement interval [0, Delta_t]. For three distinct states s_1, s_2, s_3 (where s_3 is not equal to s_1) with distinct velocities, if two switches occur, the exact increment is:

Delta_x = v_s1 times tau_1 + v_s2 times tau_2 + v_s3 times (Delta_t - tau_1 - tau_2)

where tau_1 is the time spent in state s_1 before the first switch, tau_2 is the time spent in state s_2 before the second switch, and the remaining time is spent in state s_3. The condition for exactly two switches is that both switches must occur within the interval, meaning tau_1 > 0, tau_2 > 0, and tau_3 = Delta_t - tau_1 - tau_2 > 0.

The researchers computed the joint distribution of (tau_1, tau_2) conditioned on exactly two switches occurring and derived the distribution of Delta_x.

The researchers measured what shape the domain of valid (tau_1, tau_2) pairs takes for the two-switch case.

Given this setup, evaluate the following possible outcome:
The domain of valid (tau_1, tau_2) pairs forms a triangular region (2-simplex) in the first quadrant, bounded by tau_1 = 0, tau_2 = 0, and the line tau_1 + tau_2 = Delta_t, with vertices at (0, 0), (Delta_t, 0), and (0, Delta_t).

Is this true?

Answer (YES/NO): YES